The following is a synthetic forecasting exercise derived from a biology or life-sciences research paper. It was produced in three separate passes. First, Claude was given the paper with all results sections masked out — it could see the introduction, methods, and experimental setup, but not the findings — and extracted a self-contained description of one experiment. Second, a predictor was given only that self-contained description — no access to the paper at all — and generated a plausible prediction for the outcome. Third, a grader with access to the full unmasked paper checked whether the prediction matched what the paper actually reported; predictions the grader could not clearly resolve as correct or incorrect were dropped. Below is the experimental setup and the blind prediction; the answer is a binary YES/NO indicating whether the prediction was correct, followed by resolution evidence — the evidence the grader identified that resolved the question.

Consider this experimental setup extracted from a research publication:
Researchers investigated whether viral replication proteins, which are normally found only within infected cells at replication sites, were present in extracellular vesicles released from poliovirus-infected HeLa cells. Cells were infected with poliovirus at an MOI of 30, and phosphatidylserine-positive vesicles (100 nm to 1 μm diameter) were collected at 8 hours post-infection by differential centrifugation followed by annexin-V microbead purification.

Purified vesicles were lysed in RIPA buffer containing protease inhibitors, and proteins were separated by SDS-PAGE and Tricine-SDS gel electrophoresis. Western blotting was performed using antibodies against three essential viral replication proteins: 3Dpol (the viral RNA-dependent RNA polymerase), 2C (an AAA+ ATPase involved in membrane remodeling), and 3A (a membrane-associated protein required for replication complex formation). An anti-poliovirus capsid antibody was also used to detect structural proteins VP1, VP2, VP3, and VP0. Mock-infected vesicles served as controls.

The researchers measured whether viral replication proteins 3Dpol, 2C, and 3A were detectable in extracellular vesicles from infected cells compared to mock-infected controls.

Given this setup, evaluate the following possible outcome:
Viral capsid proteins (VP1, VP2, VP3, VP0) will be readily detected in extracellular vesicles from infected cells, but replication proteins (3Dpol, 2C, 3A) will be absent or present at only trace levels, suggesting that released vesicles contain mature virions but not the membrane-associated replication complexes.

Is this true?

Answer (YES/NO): NO